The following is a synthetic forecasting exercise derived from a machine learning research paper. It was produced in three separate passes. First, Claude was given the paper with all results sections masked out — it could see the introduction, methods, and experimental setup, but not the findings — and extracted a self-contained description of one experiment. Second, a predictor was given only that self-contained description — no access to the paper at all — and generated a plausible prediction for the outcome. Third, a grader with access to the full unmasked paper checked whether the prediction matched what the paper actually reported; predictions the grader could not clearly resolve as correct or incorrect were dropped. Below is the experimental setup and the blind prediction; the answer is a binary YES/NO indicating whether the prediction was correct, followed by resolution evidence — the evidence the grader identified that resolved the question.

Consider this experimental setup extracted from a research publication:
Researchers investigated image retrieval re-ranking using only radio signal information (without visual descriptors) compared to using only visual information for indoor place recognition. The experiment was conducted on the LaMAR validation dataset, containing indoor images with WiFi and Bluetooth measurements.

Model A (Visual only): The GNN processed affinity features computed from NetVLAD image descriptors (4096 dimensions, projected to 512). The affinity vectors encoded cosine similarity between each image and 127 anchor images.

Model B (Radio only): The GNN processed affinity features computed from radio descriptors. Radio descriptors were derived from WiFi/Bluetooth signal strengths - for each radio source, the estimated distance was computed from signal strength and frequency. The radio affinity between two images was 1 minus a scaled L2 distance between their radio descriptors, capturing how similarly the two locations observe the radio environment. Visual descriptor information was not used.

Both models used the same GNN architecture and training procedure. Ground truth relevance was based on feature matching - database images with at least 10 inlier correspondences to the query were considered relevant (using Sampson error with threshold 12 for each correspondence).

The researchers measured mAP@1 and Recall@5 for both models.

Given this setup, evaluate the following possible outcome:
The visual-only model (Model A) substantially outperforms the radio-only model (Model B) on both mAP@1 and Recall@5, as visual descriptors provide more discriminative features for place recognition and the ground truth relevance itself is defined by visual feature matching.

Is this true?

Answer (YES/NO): NO